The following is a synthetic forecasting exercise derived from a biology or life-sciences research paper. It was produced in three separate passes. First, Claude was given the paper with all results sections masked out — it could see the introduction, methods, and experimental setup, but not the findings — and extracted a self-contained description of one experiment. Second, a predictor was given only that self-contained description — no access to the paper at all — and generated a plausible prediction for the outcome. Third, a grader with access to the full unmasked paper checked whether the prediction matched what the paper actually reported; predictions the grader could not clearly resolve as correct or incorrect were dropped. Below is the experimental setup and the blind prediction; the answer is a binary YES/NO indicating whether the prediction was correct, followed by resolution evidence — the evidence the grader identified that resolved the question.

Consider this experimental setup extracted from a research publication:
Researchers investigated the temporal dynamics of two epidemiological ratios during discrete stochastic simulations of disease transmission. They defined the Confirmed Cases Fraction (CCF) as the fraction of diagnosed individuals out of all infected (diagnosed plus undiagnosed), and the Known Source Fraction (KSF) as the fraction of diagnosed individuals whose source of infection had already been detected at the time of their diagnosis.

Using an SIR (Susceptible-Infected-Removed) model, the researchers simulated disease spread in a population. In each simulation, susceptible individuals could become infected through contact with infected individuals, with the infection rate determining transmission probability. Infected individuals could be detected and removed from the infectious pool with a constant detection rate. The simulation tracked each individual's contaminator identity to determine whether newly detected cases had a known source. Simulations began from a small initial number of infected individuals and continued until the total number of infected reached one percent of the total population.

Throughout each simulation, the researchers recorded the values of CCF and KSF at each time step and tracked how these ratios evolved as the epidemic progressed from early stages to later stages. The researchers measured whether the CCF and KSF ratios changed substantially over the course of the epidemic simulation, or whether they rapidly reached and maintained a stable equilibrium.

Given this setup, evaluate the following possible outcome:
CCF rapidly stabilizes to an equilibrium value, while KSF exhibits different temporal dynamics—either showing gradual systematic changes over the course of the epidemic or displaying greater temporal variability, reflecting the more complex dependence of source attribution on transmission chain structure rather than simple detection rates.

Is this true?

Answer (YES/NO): NO